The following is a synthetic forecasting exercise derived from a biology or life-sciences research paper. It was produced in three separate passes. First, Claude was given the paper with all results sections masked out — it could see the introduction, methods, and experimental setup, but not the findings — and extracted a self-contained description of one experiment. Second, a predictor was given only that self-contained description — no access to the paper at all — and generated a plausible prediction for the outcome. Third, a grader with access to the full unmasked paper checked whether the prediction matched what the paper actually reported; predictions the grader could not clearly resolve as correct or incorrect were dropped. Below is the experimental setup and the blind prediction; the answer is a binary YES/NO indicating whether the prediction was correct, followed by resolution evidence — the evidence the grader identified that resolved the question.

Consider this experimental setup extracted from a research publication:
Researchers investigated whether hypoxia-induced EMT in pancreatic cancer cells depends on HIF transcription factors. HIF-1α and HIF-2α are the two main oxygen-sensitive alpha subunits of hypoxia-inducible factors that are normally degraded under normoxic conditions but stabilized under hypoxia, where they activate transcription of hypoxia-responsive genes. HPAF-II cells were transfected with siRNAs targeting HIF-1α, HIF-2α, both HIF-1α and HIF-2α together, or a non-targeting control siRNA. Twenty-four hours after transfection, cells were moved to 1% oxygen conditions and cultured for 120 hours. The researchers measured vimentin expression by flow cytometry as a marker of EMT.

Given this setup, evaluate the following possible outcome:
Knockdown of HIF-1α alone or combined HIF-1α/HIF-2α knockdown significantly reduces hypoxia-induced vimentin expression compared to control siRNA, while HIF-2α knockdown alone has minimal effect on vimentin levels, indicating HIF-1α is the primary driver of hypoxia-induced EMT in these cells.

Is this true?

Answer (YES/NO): NO